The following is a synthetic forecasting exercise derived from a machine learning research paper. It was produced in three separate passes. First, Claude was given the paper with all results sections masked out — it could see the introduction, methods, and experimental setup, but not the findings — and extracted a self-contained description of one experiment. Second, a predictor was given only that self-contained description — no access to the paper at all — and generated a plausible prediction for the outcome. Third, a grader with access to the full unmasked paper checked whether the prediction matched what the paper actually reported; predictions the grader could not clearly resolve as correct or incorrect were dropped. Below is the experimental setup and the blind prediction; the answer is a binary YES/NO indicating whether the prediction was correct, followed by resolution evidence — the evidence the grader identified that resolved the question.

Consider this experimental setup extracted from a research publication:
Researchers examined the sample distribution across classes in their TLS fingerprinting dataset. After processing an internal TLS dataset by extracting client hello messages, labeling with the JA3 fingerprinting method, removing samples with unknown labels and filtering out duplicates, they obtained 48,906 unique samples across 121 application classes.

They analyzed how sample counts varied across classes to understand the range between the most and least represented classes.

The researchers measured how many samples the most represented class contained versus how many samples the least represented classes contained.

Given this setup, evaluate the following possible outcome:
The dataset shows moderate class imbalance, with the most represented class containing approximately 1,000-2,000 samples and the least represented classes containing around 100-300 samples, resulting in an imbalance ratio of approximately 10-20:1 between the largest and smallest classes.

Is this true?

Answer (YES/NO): NO